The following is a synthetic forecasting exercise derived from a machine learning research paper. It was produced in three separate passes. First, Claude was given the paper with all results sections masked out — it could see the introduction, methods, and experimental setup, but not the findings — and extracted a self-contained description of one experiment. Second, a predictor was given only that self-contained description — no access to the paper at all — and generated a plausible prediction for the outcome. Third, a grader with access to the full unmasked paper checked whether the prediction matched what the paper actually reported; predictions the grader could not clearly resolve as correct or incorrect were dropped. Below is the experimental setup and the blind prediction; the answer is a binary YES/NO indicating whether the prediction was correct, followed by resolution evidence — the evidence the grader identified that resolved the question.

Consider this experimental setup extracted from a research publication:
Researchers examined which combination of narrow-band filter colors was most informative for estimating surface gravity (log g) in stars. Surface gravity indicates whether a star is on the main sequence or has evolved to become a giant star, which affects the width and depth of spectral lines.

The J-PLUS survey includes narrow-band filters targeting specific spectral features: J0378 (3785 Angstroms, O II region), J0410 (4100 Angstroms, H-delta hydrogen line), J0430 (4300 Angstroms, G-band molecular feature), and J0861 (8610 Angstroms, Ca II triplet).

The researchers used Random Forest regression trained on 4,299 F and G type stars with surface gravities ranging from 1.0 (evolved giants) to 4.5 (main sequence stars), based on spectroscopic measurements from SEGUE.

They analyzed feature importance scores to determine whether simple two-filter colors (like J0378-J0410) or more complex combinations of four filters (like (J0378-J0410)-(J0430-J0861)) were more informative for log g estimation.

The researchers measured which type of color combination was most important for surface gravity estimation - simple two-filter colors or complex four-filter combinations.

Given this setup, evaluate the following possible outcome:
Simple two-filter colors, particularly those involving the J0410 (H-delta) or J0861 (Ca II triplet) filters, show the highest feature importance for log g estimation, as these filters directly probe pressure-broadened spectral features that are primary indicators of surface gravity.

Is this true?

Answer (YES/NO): NO